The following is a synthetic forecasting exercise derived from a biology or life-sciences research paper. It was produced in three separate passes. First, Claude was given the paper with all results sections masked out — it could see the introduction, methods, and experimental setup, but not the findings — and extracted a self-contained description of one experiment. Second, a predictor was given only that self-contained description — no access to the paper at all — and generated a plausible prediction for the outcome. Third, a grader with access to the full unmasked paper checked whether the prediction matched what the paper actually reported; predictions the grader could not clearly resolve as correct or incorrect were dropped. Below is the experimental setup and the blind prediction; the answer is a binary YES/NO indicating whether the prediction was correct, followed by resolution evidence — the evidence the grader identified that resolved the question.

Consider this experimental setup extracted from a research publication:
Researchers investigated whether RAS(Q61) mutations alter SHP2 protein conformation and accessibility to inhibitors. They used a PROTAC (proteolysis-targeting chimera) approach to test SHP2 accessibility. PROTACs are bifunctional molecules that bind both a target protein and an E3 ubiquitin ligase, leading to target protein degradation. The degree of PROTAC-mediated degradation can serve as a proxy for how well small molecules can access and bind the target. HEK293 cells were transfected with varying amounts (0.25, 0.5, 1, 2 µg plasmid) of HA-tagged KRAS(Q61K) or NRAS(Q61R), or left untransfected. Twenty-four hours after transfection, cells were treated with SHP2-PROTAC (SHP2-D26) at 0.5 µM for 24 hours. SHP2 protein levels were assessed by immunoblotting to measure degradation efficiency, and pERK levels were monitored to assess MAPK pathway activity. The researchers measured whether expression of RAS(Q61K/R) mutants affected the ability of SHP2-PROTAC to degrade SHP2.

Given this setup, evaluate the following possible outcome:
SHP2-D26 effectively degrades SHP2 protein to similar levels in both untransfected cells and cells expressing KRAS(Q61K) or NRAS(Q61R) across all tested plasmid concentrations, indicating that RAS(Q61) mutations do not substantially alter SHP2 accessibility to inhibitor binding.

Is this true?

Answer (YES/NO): NO